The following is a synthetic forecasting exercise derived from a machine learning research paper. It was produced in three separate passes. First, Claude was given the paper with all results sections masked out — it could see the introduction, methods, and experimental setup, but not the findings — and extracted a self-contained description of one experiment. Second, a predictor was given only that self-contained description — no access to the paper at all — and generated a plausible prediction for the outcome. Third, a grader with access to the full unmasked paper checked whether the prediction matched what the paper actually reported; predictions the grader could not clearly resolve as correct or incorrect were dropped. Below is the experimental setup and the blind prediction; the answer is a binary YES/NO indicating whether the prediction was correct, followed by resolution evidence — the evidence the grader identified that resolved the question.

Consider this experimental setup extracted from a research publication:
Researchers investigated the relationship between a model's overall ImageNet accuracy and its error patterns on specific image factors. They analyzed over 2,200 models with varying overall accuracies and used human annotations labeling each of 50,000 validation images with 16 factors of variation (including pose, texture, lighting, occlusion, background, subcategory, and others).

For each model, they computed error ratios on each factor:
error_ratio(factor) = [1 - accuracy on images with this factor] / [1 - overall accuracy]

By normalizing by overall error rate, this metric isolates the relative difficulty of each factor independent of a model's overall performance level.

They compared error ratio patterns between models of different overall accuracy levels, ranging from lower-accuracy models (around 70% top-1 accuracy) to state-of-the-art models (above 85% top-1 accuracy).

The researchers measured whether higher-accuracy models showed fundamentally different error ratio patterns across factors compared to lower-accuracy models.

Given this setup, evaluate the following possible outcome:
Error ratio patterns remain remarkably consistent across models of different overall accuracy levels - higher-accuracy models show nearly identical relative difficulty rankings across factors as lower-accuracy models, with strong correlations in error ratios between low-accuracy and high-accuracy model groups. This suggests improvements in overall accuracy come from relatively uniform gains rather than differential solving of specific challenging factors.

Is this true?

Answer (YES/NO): YES